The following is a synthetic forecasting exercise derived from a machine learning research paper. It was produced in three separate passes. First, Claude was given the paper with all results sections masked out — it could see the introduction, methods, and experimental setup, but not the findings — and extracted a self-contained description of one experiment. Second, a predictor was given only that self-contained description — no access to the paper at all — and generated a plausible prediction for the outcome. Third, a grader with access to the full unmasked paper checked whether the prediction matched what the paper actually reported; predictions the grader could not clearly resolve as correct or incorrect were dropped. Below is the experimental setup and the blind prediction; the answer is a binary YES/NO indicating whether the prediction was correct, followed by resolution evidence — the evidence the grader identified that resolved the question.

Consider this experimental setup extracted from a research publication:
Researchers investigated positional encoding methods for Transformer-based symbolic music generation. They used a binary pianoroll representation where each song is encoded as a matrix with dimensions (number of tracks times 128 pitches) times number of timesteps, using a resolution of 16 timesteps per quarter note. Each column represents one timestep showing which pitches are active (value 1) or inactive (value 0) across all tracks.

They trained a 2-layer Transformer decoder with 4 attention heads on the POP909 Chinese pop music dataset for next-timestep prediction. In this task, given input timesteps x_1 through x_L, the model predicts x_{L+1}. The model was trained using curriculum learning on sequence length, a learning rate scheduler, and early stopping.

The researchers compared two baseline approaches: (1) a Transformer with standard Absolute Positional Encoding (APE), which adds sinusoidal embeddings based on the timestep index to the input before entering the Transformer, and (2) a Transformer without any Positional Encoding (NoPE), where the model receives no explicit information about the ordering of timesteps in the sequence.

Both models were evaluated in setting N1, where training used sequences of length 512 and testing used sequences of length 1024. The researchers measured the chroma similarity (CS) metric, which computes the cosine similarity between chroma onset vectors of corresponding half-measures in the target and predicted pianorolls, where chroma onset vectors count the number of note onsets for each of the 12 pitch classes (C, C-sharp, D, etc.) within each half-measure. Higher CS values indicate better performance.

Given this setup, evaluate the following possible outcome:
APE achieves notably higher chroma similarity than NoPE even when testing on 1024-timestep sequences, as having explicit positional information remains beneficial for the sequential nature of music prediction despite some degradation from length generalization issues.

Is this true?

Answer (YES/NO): NO